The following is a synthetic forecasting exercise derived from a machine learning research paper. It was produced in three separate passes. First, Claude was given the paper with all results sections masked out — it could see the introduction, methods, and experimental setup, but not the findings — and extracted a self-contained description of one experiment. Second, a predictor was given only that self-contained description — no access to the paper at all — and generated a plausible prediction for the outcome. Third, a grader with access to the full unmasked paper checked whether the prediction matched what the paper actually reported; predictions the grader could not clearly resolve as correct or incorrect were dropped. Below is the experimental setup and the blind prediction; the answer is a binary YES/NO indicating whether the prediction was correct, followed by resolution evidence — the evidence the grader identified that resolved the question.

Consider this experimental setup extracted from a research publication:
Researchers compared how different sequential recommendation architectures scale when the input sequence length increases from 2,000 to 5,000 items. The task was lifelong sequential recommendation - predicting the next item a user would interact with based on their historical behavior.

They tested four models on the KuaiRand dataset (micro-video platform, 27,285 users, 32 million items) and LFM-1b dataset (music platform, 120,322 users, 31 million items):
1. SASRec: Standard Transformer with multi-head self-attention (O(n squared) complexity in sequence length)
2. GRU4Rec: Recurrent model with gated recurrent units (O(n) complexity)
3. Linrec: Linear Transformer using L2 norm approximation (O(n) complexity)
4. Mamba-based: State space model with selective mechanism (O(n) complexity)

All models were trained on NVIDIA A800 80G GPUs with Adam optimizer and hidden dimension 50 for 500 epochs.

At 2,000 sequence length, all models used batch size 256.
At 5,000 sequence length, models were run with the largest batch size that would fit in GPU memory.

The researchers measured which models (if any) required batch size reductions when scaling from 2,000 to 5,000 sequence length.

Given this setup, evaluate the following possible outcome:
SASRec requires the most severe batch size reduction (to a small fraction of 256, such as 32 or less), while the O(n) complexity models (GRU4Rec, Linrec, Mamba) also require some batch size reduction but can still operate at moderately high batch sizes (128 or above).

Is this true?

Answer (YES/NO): NO